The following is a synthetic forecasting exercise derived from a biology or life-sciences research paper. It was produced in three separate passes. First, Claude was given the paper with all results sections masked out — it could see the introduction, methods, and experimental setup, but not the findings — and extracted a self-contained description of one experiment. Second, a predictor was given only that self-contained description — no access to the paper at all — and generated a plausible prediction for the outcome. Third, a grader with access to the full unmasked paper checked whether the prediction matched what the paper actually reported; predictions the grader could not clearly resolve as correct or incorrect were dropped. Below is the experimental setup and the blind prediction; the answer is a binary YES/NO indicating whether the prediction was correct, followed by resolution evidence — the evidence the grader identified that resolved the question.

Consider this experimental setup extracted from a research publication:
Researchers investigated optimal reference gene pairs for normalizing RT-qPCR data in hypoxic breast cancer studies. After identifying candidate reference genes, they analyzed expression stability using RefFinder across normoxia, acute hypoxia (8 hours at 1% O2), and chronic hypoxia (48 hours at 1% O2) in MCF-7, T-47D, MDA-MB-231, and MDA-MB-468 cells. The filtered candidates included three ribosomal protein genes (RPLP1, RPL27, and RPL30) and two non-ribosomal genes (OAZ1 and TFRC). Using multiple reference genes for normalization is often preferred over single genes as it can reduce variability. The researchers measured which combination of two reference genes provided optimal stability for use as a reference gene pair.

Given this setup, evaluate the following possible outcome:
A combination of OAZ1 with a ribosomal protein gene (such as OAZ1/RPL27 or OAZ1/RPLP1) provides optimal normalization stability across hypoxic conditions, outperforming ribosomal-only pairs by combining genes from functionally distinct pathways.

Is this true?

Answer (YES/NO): NO